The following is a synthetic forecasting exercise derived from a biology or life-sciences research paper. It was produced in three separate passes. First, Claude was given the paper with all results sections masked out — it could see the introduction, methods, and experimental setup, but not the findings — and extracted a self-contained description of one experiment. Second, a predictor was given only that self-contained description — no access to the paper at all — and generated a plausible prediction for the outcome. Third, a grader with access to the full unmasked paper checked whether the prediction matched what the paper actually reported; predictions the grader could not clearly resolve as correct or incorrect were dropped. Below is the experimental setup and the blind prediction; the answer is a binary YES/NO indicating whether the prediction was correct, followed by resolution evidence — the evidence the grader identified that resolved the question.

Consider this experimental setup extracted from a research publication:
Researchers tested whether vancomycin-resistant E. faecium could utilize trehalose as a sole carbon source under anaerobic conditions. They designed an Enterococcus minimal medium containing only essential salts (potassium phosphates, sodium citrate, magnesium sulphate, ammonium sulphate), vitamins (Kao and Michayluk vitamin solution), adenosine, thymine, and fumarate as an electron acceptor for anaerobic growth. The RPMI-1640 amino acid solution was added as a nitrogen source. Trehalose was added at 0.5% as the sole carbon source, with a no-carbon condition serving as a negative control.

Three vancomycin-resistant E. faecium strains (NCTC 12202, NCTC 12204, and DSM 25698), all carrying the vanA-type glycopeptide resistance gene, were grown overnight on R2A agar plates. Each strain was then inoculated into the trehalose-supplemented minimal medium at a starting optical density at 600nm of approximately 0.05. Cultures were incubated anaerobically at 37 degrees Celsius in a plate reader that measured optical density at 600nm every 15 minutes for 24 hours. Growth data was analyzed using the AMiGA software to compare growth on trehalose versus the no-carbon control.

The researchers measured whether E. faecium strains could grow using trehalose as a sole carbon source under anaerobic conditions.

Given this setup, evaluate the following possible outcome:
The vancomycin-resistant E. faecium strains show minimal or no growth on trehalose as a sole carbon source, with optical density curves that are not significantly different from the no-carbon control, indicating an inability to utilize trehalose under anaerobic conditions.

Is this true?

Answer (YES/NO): NO